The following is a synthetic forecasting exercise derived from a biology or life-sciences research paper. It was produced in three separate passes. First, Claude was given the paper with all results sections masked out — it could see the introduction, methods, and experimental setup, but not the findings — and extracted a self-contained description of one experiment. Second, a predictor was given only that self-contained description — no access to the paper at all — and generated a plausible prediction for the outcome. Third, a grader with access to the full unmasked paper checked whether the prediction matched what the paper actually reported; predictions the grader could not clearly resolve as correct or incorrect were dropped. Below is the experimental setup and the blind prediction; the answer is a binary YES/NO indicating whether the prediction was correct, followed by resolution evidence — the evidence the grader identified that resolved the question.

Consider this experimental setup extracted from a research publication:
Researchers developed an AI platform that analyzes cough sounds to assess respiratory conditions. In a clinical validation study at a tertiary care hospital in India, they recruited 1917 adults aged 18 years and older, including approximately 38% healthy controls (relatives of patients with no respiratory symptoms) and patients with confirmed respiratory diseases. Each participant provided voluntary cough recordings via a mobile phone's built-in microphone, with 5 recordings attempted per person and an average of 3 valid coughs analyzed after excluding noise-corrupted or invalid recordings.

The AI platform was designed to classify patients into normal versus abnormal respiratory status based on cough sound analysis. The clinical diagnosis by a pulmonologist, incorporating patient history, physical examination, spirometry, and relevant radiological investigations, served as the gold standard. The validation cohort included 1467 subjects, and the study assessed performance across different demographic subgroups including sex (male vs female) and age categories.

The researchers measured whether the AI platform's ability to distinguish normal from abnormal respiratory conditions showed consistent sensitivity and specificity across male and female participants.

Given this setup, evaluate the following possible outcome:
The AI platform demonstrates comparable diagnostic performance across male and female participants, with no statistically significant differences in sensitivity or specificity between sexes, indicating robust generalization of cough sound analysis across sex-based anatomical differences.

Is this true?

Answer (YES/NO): YES